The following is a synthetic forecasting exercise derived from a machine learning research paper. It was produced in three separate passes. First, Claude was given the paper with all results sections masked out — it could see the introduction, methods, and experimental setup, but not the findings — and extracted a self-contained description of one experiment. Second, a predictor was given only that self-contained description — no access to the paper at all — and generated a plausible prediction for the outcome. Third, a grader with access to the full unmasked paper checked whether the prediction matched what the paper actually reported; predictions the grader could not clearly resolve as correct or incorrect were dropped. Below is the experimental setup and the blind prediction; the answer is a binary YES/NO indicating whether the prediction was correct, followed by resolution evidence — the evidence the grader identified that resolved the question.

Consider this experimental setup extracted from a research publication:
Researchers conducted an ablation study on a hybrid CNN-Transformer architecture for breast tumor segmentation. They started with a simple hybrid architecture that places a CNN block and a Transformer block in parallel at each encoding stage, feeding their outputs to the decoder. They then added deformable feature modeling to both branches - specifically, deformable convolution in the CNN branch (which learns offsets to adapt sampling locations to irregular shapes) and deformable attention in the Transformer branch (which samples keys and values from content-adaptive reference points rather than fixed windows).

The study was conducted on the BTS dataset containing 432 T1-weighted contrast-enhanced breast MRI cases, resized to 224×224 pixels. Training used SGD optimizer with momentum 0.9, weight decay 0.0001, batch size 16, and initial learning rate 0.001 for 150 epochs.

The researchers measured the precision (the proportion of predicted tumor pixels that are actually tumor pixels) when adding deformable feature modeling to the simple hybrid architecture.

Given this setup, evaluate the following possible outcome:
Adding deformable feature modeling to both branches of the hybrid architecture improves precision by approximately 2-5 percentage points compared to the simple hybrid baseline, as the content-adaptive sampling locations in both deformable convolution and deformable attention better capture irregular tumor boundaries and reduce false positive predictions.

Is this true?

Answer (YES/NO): NO